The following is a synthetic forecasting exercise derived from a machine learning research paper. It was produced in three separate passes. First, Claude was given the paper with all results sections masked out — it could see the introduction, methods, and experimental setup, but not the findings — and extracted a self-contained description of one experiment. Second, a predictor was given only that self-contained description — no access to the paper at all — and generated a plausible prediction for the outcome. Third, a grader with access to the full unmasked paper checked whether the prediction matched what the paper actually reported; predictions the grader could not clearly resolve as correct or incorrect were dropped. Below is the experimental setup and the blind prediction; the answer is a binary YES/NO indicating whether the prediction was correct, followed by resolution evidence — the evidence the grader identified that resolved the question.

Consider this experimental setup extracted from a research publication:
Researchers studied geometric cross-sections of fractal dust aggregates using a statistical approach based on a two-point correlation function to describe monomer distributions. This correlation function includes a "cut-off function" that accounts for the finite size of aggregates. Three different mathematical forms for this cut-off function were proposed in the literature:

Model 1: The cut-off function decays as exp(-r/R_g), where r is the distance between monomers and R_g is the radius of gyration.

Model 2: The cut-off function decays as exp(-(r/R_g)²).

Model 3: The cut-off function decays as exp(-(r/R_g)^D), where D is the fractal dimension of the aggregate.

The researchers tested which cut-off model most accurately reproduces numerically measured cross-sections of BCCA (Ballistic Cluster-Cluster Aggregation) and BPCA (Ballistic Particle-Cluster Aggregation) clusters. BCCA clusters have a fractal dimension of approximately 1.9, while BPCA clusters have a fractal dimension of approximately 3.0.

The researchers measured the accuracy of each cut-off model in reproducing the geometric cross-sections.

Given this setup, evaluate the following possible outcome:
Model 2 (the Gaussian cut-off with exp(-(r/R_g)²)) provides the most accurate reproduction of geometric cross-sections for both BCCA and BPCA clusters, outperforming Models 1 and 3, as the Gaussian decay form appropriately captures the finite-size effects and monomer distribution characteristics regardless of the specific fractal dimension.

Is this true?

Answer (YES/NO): NO